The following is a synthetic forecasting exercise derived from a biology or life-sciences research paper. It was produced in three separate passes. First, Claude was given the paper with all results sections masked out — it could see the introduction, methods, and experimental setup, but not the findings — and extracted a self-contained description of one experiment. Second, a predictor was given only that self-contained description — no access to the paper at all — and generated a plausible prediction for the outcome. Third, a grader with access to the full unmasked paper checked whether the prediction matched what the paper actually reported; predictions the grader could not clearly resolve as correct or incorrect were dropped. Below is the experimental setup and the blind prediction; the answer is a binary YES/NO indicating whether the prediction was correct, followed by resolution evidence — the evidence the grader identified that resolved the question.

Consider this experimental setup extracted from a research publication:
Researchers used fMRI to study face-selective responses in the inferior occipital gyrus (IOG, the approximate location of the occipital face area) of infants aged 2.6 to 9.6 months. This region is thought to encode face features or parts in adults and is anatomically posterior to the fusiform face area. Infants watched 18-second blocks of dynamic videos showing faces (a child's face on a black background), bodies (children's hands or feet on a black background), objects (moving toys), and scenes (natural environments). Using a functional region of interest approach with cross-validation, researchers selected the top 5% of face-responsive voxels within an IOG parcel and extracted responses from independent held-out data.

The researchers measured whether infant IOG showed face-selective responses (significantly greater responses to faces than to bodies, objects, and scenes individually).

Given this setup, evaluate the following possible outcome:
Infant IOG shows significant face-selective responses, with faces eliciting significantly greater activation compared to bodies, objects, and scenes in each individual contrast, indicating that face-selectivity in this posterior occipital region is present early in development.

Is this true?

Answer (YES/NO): NO